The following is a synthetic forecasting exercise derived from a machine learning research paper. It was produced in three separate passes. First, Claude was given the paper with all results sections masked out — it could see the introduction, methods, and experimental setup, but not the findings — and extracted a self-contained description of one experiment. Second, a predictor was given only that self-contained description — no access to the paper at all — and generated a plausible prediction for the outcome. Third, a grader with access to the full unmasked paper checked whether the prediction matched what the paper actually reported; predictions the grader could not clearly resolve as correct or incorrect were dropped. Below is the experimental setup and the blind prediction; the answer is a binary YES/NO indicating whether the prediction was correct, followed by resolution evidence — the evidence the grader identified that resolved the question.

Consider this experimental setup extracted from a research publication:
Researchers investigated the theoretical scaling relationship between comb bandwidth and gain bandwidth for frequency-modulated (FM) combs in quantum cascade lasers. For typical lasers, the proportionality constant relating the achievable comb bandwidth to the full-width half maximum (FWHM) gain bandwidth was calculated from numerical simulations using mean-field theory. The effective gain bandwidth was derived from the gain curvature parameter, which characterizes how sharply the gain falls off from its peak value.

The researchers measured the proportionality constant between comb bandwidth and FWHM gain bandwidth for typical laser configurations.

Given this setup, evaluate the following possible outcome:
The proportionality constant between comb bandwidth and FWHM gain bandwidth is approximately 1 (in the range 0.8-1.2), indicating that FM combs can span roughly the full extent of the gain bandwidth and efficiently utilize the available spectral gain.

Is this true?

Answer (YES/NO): NO